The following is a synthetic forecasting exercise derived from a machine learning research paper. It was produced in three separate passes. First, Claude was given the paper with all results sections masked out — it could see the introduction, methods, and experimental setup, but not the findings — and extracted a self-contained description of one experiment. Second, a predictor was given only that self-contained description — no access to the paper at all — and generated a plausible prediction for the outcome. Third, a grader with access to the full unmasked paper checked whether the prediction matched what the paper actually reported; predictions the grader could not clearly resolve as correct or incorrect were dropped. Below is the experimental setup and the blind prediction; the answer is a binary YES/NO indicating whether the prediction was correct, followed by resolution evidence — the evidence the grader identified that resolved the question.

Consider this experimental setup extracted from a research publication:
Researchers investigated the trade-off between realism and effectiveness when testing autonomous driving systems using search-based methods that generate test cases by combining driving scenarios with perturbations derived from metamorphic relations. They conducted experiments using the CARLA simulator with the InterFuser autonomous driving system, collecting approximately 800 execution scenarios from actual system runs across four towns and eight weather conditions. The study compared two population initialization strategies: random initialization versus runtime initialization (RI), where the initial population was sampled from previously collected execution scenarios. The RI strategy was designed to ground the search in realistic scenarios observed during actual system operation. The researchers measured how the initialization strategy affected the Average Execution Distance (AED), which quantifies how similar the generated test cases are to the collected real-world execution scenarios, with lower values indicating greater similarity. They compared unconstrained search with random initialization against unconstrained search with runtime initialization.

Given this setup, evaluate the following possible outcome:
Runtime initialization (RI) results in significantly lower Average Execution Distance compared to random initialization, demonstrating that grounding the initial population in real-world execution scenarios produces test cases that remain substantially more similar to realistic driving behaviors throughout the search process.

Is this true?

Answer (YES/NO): YES